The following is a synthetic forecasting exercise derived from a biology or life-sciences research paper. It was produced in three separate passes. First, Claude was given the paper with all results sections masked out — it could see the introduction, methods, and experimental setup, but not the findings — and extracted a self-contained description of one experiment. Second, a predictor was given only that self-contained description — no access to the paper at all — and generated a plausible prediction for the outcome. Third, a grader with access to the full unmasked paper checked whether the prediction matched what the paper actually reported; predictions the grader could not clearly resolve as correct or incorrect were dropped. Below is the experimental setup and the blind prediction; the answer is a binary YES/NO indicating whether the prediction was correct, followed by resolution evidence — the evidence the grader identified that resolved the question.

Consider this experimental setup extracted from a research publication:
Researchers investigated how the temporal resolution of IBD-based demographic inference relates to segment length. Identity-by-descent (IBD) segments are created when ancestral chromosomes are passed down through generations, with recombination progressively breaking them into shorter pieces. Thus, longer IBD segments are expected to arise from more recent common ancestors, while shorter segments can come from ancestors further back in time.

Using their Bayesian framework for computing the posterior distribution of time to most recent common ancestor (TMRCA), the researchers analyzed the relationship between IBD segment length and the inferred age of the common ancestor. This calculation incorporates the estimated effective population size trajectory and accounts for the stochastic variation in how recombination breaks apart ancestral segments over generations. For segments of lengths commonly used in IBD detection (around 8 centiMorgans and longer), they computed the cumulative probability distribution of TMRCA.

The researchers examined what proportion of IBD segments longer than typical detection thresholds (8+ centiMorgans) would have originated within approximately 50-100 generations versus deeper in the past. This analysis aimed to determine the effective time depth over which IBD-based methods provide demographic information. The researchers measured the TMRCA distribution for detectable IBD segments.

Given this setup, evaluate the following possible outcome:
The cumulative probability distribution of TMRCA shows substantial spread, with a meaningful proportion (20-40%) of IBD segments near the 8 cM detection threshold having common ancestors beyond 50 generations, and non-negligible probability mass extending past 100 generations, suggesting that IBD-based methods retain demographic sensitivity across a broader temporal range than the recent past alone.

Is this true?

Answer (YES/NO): NO